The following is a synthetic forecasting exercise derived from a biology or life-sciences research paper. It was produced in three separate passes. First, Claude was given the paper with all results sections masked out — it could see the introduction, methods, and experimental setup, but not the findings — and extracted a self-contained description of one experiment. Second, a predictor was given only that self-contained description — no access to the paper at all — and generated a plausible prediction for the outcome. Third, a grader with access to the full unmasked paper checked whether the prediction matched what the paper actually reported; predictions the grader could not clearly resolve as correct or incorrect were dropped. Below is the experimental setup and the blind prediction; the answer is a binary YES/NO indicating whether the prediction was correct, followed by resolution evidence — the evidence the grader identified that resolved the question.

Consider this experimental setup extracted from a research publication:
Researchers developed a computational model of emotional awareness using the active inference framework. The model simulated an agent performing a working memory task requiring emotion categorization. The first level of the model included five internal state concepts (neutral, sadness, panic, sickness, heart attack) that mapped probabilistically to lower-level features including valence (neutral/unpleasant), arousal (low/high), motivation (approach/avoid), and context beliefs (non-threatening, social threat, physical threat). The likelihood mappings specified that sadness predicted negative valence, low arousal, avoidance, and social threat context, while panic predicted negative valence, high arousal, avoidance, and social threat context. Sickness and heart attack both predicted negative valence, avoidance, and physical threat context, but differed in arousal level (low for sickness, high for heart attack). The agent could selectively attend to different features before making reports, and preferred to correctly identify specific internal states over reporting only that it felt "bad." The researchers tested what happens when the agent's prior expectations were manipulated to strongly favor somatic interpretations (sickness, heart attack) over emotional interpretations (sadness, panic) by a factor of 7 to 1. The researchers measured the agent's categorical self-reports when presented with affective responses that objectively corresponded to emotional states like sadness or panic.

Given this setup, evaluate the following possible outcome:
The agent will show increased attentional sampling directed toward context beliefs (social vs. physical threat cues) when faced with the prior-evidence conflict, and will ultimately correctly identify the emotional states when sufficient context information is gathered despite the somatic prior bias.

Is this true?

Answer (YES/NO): NO